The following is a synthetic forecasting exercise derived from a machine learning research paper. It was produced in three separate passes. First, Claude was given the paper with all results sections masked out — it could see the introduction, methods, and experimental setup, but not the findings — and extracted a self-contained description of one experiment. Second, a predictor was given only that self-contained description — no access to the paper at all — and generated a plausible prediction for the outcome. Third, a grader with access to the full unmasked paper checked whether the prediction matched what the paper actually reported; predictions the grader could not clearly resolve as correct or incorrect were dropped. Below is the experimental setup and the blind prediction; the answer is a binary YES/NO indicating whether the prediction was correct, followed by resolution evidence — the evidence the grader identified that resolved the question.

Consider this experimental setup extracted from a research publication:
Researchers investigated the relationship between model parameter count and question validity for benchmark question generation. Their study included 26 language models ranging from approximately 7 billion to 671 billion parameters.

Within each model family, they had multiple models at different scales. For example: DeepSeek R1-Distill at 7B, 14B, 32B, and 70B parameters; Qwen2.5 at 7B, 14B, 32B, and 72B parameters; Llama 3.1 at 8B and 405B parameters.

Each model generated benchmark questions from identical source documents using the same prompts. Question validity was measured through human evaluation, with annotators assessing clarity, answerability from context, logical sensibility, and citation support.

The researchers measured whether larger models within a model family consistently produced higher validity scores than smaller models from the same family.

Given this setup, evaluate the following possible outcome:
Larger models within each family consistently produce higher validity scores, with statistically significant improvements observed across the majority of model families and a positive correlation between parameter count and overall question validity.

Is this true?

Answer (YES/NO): NO